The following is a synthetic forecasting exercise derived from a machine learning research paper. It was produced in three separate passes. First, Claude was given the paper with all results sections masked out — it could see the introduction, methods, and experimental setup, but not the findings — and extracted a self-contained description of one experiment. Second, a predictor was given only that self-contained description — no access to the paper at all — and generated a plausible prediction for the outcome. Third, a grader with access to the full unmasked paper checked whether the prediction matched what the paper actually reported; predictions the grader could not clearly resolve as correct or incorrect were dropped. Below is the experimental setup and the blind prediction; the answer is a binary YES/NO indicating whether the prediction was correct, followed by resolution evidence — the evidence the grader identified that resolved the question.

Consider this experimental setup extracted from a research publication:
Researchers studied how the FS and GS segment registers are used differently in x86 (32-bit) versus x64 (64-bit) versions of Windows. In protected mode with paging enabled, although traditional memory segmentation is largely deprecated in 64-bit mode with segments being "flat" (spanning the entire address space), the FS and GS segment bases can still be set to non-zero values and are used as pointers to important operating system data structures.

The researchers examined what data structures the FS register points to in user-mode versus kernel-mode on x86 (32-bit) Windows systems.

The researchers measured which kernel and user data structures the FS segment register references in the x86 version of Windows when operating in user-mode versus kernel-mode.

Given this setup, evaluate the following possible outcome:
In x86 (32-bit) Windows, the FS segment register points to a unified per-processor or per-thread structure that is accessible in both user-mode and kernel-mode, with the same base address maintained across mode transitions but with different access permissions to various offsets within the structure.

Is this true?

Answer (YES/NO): NO